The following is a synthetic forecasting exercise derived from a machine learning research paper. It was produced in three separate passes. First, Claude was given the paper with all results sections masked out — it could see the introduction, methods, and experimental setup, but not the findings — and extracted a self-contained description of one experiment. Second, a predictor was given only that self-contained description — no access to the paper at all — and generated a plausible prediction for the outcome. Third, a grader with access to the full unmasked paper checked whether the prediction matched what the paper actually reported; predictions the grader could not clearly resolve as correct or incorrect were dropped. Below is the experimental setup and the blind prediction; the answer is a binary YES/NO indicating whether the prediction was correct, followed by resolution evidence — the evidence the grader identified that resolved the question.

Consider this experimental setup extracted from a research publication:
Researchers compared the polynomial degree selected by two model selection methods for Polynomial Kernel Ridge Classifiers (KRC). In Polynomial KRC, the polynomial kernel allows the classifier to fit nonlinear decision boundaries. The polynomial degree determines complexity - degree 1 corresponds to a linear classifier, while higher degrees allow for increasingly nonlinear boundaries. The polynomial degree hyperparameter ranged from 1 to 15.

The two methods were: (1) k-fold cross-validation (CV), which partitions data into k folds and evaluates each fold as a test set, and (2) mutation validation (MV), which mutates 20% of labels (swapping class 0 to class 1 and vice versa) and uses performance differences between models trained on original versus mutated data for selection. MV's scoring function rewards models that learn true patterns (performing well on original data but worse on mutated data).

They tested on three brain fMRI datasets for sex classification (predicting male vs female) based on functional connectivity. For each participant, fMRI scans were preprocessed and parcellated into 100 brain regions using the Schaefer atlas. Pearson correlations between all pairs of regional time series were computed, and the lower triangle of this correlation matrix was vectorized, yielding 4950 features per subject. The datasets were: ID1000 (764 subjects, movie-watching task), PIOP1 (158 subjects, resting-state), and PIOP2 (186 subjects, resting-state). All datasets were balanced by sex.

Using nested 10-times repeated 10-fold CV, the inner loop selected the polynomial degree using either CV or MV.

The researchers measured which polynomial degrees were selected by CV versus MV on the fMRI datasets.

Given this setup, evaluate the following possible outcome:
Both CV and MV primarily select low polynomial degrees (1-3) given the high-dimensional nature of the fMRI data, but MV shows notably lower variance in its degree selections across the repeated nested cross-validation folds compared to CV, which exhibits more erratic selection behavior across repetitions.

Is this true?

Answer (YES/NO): NO